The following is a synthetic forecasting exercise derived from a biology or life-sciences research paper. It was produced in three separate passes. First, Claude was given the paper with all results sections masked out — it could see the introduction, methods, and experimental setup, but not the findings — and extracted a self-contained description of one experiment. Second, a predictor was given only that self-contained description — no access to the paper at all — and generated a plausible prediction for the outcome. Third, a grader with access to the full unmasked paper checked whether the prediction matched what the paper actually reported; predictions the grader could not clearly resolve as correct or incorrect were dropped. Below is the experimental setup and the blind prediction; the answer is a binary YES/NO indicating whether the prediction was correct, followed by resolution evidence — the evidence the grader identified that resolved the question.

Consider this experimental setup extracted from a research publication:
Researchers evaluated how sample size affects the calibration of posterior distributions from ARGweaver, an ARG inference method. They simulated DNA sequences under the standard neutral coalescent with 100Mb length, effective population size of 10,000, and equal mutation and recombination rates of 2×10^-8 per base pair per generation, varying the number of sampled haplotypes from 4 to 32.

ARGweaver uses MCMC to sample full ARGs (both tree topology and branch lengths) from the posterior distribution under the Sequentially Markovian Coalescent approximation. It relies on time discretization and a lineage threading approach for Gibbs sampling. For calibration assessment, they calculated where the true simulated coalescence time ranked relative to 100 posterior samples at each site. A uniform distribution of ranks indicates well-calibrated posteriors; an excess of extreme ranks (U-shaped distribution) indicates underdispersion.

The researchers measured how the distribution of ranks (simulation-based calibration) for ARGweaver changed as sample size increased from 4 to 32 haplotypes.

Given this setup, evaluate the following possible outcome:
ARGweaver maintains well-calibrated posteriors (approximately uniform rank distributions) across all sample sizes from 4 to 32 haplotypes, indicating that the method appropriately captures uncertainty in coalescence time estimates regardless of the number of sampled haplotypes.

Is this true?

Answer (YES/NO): NO